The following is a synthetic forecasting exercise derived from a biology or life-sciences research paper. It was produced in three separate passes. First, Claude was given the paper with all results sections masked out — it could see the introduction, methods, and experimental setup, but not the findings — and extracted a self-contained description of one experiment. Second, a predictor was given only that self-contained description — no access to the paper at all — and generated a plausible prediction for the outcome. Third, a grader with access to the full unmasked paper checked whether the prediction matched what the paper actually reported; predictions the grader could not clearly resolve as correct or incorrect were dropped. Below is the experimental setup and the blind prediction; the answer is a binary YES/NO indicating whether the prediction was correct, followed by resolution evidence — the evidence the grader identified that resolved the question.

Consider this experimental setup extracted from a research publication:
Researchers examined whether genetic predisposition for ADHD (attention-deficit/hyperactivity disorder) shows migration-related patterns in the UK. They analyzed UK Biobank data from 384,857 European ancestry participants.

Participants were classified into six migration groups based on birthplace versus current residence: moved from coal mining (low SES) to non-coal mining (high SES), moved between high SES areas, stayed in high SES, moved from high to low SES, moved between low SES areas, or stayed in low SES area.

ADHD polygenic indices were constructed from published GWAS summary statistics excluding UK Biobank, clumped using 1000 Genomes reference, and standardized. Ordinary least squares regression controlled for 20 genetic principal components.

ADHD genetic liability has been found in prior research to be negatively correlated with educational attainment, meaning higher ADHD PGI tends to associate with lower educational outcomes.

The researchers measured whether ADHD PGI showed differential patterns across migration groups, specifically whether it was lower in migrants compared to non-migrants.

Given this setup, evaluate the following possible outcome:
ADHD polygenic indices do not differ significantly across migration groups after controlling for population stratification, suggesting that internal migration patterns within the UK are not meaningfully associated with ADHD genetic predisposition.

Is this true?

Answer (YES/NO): NO